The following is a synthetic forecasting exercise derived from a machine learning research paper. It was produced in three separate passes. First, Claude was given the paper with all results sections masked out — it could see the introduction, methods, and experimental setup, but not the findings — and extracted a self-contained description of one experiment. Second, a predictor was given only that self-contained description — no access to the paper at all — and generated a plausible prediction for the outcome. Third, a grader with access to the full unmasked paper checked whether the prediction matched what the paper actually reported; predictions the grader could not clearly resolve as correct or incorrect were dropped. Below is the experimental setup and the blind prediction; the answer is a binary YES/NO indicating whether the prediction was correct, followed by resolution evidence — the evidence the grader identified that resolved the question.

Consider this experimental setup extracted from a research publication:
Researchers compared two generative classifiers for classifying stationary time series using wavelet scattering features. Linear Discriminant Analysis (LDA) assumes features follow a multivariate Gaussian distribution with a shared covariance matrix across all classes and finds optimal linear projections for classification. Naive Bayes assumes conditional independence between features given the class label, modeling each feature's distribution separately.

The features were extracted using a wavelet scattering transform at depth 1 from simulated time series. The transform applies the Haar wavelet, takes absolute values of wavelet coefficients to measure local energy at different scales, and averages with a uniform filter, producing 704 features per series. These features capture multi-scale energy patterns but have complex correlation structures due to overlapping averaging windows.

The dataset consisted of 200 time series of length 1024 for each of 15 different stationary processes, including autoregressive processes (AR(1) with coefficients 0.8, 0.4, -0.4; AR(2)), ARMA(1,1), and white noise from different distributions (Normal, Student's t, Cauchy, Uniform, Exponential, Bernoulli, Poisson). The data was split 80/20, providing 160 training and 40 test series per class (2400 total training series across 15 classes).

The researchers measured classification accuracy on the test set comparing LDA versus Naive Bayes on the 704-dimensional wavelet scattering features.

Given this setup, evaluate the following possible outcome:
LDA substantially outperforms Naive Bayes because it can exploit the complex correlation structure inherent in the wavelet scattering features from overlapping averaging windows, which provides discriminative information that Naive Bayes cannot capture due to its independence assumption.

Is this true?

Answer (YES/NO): NO